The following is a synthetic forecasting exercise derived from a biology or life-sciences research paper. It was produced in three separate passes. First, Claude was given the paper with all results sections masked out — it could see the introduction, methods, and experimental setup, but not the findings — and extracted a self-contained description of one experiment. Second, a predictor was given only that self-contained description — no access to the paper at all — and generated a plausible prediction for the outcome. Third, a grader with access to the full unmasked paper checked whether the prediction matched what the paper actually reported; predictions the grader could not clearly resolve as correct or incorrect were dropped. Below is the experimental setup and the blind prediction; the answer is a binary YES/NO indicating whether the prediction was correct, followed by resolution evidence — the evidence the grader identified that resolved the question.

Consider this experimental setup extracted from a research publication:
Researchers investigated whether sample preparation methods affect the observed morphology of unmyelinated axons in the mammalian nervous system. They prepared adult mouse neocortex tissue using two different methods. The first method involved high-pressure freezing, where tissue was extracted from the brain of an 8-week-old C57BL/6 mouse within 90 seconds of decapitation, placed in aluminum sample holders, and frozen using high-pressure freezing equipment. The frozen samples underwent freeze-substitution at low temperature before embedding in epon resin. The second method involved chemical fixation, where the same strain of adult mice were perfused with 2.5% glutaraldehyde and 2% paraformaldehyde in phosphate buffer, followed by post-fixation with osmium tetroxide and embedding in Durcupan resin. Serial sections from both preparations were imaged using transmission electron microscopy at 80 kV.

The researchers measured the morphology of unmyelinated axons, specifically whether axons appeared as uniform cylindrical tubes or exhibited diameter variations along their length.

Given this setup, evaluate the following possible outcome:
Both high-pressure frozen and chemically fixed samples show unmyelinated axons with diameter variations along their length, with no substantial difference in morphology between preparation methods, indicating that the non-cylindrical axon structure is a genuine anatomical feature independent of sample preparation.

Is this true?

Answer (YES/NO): NO